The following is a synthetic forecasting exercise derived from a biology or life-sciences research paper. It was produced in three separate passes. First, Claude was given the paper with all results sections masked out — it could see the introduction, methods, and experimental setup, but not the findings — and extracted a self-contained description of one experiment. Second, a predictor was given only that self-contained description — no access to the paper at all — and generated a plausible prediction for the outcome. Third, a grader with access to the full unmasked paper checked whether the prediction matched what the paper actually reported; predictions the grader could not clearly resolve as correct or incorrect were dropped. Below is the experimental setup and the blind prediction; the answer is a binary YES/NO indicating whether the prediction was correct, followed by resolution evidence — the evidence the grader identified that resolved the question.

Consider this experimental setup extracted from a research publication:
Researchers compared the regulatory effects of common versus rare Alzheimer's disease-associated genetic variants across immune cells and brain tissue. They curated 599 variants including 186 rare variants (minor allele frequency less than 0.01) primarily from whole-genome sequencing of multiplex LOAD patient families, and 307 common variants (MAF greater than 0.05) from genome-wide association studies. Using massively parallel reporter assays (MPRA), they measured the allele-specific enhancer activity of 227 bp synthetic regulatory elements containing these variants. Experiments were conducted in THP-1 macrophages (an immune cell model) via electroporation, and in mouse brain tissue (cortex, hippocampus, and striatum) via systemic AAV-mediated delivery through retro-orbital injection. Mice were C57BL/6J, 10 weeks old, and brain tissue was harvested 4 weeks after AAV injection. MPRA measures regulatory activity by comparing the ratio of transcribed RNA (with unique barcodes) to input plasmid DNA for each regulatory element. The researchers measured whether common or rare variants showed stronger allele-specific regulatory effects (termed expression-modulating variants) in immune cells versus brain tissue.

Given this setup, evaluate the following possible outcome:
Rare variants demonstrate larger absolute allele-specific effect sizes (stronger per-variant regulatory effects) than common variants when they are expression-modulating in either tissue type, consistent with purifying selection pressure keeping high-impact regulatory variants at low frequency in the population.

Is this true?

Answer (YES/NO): NO